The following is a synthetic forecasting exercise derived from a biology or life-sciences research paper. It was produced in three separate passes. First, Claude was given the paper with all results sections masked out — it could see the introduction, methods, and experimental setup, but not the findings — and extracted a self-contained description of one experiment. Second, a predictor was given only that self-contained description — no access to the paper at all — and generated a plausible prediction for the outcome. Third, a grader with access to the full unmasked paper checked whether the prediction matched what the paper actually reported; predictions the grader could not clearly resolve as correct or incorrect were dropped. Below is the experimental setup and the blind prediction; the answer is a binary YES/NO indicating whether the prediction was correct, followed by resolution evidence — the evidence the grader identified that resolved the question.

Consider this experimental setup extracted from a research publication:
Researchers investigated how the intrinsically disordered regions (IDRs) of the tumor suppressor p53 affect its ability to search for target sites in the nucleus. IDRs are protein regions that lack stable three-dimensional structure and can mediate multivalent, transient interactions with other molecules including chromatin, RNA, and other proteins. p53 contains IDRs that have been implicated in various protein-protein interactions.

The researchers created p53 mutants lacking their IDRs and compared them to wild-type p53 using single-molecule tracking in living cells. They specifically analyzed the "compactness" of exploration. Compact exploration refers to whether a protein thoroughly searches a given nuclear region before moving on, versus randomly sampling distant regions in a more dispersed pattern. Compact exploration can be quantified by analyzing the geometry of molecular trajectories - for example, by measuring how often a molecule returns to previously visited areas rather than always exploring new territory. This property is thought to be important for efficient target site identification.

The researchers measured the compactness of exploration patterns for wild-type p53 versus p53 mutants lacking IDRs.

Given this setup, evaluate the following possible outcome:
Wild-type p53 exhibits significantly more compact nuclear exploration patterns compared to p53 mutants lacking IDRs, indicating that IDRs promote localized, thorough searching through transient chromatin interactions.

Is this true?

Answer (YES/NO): YES